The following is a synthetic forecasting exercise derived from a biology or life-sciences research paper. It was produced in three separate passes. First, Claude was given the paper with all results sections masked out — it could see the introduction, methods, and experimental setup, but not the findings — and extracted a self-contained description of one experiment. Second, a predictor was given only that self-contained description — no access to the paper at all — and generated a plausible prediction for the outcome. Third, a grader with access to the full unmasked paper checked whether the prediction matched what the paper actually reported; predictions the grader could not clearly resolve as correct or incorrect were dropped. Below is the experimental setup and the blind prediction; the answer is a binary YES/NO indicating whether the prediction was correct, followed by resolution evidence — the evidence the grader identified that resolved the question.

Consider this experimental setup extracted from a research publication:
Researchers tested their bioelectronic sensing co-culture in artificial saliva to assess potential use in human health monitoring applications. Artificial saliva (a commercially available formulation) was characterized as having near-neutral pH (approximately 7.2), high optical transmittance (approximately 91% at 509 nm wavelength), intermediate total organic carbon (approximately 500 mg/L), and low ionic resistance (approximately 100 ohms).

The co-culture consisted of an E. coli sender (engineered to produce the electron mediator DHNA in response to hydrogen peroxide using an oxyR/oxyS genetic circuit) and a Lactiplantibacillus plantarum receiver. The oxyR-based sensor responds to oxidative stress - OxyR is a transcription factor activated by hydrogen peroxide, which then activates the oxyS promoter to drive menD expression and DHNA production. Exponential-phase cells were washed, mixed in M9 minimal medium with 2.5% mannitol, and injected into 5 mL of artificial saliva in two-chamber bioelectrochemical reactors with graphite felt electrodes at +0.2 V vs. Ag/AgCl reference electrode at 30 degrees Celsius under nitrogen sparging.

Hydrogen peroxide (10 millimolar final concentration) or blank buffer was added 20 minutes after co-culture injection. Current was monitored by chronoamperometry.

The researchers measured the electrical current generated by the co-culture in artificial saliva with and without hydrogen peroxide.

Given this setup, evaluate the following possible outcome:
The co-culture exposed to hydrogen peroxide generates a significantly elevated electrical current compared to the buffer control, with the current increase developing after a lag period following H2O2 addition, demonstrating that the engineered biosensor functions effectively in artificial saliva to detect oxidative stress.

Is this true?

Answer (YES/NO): YES